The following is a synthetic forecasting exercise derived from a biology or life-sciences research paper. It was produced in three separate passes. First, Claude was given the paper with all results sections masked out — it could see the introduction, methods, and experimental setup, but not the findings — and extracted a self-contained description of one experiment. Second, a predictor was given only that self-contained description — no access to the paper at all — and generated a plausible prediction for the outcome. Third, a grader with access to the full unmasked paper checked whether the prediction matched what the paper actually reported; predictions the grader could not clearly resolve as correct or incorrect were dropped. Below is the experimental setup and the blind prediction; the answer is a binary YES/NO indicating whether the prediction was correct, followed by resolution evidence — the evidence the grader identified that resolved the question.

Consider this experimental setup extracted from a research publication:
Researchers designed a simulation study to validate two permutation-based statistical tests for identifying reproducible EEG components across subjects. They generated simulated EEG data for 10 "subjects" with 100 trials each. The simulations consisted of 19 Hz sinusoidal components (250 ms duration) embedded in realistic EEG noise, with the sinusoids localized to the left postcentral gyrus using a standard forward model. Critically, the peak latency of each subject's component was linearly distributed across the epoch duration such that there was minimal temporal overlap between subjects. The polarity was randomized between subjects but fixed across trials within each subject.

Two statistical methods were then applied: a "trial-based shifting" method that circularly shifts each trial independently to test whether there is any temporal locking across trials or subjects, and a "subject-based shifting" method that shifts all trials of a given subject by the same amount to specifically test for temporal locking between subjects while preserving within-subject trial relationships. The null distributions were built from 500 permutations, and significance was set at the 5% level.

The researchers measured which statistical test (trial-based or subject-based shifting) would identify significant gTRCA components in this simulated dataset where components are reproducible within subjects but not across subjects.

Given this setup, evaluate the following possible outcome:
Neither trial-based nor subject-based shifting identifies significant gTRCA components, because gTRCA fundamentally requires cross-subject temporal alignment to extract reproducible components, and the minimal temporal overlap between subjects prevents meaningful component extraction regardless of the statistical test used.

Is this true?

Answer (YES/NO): NO